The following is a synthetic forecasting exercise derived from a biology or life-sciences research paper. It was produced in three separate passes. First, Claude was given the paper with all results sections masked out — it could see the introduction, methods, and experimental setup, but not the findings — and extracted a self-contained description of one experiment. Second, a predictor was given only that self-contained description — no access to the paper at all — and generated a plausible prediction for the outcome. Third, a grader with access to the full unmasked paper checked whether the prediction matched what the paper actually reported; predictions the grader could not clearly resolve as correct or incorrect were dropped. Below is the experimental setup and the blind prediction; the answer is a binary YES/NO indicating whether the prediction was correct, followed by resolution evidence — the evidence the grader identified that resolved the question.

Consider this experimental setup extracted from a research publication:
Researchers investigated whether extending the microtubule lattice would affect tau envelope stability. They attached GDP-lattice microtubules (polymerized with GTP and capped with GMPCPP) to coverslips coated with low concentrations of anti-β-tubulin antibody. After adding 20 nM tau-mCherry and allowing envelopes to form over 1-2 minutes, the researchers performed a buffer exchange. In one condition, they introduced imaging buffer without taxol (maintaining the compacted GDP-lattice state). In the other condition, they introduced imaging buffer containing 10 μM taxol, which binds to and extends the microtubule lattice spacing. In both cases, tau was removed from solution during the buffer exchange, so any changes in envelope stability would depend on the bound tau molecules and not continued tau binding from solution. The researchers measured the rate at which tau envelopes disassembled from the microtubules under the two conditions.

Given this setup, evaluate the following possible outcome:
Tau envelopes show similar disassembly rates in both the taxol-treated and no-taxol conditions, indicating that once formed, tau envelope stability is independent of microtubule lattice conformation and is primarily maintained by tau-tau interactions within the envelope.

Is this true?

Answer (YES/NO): NO